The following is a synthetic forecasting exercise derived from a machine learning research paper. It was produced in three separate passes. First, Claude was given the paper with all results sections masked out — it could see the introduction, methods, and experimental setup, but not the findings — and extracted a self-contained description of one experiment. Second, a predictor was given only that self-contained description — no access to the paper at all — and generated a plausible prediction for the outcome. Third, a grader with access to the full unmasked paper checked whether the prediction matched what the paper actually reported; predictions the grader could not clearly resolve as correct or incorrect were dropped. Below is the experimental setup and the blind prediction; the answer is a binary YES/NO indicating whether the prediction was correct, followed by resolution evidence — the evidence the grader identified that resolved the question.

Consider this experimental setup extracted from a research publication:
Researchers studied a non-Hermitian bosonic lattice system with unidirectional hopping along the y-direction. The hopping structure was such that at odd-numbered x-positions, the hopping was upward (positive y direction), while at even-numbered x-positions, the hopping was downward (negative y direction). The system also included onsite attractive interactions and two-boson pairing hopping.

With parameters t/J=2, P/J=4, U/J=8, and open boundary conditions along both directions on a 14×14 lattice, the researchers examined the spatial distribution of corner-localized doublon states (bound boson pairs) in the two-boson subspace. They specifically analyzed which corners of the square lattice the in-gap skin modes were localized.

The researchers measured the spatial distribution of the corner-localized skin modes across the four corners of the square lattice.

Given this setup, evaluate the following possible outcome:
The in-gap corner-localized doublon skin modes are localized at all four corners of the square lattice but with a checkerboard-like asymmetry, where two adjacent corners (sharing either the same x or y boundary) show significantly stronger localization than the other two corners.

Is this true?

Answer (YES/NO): NO